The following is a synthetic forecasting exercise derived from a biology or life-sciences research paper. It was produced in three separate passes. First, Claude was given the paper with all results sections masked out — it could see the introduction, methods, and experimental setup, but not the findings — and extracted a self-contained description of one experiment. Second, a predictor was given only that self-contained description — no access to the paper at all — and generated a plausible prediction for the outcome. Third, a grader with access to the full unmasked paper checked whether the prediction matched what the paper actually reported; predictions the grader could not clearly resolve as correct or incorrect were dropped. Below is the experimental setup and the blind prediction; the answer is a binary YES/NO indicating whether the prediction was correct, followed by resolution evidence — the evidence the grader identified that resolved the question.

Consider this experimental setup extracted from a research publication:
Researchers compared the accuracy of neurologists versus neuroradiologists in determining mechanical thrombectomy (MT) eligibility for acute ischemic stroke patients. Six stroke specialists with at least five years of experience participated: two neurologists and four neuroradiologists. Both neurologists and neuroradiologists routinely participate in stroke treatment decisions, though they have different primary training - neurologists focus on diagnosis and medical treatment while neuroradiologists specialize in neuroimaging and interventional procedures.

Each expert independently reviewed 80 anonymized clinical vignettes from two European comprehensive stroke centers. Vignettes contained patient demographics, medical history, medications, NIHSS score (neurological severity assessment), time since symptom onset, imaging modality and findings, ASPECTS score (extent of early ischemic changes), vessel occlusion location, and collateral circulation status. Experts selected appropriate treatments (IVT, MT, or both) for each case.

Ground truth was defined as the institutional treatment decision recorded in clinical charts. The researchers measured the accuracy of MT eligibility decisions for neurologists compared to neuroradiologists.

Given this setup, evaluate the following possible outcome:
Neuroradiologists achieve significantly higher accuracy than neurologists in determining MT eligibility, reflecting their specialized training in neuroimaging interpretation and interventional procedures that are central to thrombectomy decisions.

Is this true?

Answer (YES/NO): NO